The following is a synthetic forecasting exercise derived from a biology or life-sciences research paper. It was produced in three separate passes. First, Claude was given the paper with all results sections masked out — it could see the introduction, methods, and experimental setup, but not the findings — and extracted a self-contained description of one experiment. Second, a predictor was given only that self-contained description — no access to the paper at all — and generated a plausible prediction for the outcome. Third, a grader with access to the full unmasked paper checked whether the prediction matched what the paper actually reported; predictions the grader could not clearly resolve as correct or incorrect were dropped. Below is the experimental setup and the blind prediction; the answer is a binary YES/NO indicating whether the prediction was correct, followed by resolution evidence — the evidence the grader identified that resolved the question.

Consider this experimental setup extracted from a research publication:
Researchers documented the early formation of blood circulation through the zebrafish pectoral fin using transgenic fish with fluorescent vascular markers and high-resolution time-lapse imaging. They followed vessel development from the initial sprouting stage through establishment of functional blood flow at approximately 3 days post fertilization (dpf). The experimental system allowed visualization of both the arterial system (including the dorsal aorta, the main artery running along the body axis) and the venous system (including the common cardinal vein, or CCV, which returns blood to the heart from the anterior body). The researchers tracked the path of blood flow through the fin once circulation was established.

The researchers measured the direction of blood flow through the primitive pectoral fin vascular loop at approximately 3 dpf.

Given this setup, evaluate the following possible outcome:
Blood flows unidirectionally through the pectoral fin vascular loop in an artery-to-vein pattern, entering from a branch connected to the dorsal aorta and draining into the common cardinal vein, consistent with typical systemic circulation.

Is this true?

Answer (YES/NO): YES